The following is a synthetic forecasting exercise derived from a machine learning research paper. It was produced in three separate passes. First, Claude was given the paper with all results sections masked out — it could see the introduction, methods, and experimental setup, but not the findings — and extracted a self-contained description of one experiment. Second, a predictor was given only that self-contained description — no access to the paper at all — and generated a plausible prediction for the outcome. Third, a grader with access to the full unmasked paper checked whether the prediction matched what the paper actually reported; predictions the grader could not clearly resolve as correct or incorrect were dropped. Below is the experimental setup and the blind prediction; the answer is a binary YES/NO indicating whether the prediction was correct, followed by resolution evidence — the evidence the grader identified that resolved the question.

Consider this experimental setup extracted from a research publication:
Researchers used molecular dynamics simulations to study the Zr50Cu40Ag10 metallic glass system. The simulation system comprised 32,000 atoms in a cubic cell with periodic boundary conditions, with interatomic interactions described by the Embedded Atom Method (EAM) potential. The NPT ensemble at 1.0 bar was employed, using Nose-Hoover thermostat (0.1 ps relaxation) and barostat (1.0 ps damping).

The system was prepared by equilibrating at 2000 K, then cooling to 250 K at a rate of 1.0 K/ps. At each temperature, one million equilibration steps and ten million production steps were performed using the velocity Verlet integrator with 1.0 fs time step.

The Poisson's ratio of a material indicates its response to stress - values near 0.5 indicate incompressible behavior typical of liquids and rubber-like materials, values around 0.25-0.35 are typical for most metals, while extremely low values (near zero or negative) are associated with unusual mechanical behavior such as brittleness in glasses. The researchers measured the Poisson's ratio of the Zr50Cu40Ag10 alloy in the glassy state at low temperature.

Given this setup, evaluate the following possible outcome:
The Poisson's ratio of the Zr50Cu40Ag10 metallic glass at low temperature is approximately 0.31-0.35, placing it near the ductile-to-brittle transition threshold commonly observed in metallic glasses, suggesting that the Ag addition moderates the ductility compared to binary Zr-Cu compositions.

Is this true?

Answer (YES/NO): NO